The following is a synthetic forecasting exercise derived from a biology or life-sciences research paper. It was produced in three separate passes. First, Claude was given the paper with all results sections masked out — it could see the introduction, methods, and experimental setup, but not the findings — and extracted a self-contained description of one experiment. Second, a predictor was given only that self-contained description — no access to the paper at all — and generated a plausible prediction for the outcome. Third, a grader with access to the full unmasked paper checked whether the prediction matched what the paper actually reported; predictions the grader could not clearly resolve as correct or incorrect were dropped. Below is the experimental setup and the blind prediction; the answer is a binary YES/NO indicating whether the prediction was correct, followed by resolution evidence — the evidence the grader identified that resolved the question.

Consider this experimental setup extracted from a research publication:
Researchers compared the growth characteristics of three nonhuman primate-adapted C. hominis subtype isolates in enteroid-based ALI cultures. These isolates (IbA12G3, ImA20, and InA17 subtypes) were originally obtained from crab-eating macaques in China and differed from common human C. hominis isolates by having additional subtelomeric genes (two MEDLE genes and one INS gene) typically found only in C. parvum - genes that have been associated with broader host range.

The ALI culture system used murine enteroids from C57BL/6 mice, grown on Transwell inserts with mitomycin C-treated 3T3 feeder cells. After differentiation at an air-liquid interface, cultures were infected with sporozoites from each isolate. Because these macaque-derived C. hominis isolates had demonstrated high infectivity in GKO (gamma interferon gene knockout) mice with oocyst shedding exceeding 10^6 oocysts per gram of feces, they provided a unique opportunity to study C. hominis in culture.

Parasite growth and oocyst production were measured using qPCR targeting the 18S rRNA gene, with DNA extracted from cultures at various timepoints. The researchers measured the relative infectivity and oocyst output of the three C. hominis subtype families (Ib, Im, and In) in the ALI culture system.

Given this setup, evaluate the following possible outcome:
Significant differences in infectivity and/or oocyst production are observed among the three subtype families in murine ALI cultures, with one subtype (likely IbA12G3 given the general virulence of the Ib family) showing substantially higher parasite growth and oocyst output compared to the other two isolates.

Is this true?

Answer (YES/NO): NO